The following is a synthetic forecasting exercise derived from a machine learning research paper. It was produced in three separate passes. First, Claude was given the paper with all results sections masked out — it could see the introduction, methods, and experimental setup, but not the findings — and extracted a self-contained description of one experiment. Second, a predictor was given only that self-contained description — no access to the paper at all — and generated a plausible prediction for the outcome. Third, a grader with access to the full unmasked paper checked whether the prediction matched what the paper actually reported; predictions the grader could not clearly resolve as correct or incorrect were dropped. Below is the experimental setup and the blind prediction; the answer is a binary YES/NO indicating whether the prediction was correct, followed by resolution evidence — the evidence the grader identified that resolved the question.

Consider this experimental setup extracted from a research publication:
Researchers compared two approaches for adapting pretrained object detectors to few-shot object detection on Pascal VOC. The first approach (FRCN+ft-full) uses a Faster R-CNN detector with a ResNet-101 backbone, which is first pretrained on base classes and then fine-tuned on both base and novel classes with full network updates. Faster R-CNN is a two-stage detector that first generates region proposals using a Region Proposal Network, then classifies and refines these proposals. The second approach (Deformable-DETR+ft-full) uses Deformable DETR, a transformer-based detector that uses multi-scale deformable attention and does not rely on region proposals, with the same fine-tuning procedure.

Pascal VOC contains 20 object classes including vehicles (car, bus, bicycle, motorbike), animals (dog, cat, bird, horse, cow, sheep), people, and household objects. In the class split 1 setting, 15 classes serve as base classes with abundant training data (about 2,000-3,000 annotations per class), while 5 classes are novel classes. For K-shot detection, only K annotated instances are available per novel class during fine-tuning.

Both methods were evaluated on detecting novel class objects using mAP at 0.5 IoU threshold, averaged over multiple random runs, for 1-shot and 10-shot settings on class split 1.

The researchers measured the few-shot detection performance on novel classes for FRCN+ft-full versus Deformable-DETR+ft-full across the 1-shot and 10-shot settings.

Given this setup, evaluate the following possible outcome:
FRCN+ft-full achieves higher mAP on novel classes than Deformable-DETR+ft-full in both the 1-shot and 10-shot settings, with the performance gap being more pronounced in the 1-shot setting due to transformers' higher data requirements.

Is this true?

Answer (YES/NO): NO